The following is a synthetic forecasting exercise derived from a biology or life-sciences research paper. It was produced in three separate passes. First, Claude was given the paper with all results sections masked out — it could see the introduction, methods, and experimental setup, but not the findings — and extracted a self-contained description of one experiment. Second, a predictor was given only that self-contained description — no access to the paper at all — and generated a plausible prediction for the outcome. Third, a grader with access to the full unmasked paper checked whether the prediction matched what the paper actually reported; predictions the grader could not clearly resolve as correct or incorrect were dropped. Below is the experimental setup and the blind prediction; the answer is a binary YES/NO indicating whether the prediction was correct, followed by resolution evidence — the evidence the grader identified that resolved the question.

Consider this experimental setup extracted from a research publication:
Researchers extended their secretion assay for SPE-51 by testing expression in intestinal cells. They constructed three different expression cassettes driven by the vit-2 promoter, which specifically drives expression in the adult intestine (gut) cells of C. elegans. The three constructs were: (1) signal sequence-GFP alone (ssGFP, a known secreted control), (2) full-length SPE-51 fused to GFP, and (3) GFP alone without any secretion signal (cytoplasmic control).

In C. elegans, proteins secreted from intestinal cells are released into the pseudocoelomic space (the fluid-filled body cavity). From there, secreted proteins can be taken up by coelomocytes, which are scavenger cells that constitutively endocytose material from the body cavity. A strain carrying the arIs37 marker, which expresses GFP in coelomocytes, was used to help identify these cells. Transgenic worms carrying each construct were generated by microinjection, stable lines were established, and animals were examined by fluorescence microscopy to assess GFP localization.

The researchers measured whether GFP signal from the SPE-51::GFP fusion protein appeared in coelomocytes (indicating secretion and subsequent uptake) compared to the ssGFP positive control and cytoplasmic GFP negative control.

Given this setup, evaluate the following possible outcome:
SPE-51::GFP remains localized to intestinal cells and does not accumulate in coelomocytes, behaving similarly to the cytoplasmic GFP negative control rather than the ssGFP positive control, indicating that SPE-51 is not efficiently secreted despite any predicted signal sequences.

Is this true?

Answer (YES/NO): NO